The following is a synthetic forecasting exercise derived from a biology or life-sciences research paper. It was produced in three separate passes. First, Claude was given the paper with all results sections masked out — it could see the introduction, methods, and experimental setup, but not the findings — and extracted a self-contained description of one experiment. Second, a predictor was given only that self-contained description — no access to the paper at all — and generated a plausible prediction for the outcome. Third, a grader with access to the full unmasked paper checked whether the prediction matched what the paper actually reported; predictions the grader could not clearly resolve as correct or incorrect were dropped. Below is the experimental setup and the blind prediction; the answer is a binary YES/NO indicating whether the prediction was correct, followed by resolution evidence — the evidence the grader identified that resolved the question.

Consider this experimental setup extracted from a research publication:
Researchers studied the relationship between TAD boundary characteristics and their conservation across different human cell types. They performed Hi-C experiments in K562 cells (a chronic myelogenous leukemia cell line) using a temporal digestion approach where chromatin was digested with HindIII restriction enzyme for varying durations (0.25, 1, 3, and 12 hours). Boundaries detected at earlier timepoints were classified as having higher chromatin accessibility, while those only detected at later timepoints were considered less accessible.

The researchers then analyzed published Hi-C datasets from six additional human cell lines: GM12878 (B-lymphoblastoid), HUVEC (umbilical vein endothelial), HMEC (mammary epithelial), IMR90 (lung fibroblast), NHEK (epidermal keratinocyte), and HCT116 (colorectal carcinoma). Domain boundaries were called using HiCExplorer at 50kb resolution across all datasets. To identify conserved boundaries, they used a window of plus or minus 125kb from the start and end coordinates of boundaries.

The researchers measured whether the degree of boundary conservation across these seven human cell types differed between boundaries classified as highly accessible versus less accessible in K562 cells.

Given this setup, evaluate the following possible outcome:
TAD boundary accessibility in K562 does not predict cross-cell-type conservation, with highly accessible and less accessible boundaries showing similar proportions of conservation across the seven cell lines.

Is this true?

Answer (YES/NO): NO